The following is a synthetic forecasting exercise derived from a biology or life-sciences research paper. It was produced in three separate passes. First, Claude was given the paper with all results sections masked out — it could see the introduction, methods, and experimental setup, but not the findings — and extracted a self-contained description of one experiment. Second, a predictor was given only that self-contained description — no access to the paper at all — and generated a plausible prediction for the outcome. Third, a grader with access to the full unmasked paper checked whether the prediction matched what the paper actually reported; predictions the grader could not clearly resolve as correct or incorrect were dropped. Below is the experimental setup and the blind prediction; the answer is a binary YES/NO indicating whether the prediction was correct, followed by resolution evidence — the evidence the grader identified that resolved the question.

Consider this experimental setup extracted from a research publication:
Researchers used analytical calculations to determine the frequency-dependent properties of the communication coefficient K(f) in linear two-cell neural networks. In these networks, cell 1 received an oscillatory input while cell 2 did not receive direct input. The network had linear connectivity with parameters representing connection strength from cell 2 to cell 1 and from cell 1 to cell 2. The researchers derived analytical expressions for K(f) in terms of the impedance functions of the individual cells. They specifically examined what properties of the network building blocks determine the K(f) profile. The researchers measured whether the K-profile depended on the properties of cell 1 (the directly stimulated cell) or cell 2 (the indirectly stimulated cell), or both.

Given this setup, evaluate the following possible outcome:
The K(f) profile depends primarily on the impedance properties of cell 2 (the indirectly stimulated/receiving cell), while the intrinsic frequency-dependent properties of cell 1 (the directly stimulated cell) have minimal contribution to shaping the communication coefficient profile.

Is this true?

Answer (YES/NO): NO